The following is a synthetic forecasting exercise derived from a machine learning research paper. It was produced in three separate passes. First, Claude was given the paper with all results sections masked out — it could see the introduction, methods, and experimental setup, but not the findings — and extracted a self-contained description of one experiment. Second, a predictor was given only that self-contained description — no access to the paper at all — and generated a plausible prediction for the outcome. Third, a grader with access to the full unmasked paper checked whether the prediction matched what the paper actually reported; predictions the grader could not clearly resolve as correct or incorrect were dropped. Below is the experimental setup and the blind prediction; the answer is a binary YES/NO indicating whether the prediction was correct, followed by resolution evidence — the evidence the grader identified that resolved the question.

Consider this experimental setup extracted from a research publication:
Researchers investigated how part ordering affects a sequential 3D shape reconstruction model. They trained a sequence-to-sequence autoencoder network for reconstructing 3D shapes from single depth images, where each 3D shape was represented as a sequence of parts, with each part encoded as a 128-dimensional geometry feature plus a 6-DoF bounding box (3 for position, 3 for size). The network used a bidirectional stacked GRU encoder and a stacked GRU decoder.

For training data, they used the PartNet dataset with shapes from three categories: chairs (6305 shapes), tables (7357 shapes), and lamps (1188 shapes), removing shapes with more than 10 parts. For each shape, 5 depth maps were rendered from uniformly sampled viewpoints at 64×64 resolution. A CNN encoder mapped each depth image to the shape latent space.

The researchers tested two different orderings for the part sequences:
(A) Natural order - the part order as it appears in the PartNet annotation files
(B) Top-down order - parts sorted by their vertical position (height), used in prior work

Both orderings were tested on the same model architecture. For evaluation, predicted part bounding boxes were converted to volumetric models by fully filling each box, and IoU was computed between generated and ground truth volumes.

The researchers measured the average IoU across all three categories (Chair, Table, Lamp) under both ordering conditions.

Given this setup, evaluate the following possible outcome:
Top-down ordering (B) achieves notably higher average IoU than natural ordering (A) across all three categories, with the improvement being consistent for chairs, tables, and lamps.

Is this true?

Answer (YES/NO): NO